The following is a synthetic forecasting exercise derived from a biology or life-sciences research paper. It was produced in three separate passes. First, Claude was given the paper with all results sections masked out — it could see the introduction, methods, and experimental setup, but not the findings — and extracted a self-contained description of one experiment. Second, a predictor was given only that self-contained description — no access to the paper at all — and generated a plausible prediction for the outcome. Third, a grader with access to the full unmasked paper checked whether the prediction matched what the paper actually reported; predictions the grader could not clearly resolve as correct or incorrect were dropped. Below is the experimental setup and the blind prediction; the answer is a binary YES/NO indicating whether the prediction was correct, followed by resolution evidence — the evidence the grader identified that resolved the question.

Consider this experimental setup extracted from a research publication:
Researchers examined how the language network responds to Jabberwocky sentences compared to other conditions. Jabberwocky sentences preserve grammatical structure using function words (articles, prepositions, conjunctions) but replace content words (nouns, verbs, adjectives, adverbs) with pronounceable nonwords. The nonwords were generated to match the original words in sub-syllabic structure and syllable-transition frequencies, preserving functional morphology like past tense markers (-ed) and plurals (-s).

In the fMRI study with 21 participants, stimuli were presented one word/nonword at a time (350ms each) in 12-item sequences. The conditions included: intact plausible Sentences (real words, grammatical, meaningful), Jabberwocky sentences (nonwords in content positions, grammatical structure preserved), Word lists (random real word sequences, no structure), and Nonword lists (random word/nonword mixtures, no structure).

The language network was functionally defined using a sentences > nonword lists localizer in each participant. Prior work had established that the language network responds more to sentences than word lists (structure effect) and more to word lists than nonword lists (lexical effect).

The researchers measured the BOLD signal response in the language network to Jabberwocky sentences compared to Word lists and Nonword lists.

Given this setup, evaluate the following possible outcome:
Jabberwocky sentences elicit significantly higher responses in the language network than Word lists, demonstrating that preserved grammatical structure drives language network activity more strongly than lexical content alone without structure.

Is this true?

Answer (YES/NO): YES